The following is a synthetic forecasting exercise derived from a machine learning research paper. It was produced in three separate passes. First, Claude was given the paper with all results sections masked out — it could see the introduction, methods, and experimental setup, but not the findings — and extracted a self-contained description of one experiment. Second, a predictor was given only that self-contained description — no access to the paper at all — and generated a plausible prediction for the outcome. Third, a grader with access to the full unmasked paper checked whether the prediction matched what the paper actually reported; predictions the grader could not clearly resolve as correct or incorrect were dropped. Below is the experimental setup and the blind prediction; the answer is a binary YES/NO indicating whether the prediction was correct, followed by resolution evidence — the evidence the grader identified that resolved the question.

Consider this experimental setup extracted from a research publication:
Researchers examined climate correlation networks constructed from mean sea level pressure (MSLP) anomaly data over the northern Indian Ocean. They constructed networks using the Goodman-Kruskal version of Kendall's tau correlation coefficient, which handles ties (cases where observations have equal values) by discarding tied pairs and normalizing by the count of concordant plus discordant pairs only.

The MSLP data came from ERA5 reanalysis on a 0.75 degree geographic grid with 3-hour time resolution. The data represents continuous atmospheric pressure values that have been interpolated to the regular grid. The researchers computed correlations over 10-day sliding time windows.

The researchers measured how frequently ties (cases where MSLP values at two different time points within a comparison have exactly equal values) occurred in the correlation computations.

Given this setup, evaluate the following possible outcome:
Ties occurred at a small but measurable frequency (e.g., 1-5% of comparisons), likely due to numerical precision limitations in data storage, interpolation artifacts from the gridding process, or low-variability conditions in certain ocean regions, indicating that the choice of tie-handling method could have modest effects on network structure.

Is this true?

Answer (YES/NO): NO